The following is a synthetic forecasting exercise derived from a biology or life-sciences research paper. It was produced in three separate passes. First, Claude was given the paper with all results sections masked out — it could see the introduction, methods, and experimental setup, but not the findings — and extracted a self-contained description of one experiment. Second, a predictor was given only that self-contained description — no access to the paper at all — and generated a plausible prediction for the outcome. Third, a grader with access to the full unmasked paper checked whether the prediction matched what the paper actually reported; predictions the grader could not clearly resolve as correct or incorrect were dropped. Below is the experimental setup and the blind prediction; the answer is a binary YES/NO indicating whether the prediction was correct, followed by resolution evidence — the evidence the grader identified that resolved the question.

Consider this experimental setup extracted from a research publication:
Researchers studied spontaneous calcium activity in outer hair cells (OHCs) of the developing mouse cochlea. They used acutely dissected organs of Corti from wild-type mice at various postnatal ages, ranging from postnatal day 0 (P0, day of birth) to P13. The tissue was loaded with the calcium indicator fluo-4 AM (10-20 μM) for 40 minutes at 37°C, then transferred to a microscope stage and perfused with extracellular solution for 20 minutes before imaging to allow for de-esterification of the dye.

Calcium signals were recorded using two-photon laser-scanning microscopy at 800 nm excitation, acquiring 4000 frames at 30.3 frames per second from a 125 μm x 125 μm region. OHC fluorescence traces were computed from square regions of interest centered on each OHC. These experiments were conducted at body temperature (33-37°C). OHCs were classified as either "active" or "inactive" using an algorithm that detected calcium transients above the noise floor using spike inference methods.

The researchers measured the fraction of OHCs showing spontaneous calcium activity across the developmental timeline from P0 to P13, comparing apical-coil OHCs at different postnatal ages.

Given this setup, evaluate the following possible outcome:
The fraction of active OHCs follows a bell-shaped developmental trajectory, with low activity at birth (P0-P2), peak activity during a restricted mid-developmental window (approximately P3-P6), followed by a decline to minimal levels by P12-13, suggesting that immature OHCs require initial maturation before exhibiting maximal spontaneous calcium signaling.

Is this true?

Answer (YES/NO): NO